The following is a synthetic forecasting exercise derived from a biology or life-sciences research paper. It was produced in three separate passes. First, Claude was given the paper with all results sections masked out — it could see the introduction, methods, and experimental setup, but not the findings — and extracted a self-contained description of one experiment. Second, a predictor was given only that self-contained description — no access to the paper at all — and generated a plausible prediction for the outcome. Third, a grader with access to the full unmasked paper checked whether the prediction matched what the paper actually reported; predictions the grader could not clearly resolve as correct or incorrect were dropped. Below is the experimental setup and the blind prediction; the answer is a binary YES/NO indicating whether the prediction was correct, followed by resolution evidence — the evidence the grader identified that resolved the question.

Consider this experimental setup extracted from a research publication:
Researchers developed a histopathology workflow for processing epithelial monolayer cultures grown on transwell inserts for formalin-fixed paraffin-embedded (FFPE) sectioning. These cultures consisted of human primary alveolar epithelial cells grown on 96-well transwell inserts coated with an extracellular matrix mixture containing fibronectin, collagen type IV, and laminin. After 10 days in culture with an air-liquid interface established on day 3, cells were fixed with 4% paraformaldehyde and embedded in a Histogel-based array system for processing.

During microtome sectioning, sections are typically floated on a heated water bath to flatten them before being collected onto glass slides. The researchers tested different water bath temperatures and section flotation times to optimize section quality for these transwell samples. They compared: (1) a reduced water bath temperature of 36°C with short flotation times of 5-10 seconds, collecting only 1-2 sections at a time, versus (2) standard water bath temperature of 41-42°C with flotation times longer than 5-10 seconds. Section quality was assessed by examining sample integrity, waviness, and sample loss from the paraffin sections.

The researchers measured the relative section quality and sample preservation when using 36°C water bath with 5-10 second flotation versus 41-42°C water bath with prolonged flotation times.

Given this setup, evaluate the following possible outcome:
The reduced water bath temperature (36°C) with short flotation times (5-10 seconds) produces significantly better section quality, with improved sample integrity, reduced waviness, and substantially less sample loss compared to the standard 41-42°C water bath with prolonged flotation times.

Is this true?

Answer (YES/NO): NO